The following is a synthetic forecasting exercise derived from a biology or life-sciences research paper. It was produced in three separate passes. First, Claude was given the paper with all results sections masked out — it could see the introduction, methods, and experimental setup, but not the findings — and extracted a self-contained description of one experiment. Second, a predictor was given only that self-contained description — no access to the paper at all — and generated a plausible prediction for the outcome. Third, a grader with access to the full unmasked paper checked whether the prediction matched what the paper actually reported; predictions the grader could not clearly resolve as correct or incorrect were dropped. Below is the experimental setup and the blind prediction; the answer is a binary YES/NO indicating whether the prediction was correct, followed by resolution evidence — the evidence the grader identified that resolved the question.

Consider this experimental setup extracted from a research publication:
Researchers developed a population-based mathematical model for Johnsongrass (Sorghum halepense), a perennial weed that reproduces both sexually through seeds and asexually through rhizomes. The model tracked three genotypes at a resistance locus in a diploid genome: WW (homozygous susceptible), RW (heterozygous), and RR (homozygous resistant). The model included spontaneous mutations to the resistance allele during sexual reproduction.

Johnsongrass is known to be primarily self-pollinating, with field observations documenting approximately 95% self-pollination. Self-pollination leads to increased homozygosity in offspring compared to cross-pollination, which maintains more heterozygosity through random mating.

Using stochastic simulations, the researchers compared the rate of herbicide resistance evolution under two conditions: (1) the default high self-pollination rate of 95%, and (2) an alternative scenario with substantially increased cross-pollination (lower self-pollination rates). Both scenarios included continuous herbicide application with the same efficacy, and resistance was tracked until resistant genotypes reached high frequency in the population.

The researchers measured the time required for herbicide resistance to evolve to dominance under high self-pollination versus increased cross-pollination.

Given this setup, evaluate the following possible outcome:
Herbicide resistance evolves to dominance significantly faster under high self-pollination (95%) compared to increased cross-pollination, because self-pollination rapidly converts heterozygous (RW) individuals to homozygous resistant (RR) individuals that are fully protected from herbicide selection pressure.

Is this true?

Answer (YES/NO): YES